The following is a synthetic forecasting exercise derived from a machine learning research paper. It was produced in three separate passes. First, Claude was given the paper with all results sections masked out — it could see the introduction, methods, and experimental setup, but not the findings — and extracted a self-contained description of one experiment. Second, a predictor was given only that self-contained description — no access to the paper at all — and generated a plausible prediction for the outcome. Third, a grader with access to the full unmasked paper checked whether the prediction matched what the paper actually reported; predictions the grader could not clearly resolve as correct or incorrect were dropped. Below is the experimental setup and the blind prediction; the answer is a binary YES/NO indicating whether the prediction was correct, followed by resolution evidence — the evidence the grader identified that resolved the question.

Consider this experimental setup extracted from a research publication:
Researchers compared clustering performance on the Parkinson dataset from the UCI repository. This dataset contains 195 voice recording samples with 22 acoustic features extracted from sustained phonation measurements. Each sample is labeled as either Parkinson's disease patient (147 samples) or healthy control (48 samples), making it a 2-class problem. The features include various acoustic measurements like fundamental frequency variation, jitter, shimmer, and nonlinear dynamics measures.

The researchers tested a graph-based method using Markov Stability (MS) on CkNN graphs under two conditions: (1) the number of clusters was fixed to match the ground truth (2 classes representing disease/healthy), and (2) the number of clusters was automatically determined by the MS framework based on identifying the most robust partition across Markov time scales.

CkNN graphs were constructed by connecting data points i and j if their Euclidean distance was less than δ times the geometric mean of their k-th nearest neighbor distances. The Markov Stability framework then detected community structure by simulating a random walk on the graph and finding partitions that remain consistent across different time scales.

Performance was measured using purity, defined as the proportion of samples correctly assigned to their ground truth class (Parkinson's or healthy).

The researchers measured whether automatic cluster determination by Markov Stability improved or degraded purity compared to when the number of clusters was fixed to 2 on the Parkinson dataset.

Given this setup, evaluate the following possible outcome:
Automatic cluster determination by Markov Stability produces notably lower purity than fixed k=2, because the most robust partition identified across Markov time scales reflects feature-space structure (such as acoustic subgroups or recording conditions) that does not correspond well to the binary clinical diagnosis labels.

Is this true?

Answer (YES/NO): NO